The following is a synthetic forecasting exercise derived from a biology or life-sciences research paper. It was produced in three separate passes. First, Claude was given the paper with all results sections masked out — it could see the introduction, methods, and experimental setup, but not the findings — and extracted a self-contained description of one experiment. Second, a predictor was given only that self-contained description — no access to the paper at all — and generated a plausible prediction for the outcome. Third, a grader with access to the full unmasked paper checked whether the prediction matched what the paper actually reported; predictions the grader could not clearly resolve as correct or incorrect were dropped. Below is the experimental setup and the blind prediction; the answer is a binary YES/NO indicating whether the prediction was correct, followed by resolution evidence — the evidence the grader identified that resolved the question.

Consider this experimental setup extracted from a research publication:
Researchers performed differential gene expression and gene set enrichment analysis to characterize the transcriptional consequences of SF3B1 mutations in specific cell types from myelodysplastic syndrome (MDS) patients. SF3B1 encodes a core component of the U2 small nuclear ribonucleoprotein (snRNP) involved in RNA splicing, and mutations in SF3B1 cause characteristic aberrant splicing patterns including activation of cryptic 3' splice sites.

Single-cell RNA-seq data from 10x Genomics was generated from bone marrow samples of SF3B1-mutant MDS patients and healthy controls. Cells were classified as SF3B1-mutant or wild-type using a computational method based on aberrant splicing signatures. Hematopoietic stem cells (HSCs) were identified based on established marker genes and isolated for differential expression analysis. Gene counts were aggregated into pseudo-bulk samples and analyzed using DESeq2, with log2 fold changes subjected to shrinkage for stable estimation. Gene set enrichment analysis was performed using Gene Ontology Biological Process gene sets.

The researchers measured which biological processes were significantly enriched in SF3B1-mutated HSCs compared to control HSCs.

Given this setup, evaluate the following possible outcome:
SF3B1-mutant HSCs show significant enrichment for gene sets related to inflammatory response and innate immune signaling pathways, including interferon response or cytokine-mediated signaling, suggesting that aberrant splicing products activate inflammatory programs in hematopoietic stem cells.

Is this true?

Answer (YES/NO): NO